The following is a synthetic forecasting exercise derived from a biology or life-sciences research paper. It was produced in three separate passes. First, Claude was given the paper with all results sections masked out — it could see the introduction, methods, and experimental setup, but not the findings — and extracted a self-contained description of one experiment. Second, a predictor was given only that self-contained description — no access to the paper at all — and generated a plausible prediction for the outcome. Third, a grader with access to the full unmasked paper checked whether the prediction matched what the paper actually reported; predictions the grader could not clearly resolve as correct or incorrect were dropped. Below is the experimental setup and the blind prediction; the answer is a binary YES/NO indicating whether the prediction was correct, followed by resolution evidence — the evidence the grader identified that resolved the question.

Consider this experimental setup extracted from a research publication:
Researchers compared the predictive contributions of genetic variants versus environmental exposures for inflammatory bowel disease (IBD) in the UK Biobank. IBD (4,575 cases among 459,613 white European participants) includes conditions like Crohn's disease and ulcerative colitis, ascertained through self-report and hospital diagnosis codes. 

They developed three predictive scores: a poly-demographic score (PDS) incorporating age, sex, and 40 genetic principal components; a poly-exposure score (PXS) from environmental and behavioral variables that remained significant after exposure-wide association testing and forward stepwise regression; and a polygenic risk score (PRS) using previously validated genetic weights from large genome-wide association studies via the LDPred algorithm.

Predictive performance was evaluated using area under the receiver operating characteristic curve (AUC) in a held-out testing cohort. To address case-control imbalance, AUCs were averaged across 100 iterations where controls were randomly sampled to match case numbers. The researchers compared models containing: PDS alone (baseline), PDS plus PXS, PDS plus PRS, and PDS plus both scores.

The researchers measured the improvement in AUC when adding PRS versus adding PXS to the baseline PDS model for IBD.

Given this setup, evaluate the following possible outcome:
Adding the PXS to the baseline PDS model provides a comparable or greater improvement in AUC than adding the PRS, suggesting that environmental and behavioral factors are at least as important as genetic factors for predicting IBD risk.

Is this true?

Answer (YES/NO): NO